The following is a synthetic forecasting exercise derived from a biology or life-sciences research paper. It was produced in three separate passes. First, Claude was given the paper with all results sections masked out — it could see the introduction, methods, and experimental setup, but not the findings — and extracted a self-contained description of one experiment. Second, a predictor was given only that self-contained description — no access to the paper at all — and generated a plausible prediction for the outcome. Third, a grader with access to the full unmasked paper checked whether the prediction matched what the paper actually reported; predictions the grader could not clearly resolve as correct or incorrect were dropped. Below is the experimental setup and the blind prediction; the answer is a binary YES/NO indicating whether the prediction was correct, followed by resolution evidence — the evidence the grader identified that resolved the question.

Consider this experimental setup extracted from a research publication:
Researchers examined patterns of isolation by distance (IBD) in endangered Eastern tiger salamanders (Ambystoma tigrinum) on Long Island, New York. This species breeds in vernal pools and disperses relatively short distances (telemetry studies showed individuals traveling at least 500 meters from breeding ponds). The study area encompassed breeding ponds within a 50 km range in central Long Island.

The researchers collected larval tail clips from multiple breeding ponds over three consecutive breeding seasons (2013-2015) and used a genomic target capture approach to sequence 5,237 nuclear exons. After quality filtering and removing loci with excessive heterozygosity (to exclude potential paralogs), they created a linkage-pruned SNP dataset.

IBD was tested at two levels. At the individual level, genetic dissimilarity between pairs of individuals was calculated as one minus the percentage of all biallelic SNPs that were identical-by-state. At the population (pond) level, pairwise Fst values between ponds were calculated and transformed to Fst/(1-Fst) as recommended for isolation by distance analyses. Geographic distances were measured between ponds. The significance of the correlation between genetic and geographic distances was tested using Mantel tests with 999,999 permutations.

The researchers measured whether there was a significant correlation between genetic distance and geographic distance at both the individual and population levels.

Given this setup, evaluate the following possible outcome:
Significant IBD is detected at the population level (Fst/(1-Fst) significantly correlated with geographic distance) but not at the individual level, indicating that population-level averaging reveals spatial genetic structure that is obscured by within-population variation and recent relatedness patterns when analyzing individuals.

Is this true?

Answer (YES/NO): NO